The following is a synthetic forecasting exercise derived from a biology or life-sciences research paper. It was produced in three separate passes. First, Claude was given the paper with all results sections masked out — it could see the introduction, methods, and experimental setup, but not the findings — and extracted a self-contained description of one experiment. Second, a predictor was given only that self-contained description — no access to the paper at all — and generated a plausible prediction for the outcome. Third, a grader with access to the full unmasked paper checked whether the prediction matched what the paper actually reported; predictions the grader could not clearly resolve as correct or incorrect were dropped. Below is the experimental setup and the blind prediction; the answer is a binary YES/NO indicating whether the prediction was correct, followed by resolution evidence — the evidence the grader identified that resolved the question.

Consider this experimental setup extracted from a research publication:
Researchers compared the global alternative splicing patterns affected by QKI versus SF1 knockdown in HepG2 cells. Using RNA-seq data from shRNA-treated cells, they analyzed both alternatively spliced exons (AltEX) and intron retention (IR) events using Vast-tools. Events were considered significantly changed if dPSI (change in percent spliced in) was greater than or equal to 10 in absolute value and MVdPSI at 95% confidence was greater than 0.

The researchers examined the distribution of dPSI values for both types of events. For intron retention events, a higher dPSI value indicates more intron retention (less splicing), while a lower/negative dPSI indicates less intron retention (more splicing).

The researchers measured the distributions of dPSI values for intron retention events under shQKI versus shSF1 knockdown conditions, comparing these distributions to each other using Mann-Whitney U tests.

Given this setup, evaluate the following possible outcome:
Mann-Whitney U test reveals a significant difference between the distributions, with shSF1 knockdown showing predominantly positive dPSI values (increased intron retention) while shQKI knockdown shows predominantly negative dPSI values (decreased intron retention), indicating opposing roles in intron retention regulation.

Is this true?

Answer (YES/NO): NO